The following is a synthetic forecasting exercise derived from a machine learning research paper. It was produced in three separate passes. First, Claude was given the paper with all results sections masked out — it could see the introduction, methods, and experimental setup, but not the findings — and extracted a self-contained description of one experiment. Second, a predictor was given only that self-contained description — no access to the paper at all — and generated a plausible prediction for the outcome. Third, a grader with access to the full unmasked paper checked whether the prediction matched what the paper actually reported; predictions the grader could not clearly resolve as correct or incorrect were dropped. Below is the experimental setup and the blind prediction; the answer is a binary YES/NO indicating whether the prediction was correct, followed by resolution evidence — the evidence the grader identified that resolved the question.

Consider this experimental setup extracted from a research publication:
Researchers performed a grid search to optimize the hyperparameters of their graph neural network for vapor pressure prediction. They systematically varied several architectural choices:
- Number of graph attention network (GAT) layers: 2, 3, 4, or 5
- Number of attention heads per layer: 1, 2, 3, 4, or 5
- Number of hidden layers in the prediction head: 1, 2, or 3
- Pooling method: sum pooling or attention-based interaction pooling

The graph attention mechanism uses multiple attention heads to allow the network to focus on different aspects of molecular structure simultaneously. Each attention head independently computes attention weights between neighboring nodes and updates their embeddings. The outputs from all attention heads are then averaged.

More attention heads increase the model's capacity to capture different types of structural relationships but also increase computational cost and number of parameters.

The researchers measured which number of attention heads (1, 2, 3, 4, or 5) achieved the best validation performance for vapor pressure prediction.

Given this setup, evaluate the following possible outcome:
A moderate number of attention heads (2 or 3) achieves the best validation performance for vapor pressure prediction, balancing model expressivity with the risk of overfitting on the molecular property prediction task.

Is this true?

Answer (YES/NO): YES